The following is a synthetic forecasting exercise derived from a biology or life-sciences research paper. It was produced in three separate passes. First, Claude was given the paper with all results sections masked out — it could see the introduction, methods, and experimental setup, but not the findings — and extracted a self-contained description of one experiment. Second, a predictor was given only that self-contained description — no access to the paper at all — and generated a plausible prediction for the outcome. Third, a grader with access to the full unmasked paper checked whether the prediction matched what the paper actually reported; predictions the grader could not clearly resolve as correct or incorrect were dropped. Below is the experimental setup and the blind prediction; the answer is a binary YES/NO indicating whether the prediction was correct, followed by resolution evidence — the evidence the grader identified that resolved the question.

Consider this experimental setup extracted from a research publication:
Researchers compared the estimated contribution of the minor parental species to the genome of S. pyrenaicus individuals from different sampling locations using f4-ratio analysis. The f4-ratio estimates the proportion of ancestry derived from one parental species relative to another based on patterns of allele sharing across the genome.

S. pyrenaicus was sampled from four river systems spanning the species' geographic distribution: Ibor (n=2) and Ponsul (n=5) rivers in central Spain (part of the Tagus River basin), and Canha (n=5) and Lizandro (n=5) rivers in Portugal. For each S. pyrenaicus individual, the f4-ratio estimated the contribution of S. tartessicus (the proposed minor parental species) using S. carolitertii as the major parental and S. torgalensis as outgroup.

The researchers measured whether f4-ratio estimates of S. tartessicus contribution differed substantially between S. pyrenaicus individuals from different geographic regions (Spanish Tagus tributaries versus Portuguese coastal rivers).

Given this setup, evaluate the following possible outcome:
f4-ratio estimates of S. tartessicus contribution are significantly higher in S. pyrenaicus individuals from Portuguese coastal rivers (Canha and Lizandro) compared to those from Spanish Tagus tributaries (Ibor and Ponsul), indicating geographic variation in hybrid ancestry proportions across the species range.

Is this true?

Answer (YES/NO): NO